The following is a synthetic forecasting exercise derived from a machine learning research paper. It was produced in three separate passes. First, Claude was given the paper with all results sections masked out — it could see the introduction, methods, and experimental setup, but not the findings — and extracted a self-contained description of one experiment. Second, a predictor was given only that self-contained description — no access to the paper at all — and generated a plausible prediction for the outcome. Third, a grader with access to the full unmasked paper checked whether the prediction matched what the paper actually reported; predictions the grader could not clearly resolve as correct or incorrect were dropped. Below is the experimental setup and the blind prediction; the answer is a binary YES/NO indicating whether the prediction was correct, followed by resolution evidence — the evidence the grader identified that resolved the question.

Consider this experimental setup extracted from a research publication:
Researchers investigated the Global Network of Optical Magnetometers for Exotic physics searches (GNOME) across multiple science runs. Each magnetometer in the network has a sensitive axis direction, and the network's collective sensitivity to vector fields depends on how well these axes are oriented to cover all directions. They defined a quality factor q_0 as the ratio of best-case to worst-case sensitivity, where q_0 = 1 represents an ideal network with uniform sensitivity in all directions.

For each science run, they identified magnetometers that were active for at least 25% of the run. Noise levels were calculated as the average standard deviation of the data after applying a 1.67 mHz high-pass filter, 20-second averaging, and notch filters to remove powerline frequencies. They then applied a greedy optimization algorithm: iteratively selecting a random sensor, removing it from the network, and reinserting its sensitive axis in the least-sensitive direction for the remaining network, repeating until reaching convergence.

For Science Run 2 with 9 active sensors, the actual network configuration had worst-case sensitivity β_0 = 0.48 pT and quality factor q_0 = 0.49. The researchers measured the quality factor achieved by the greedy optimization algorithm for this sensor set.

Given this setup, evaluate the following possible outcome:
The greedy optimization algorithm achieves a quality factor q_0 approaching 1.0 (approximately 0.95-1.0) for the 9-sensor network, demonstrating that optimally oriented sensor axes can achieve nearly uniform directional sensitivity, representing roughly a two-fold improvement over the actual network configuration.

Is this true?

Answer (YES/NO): NO